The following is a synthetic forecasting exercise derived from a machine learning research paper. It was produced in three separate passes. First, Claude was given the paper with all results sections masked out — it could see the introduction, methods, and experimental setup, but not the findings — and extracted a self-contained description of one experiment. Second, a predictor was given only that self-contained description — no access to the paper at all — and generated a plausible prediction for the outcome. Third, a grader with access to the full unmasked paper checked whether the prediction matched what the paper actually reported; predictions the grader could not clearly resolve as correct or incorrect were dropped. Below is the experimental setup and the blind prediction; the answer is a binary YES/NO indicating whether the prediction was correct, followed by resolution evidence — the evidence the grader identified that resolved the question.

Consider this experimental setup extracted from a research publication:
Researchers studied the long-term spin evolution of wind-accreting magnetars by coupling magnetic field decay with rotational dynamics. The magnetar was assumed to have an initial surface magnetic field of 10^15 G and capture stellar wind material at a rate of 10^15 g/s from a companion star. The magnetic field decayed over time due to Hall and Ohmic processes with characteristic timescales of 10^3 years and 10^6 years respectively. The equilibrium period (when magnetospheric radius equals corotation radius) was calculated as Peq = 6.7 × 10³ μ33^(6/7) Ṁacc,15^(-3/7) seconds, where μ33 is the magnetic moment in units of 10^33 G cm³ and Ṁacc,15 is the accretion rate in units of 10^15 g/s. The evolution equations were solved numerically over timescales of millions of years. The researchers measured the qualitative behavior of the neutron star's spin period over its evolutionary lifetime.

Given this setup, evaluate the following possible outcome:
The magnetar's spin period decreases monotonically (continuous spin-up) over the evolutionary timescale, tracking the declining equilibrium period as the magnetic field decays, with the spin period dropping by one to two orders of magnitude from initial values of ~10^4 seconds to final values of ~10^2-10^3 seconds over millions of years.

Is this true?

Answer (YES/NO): NO